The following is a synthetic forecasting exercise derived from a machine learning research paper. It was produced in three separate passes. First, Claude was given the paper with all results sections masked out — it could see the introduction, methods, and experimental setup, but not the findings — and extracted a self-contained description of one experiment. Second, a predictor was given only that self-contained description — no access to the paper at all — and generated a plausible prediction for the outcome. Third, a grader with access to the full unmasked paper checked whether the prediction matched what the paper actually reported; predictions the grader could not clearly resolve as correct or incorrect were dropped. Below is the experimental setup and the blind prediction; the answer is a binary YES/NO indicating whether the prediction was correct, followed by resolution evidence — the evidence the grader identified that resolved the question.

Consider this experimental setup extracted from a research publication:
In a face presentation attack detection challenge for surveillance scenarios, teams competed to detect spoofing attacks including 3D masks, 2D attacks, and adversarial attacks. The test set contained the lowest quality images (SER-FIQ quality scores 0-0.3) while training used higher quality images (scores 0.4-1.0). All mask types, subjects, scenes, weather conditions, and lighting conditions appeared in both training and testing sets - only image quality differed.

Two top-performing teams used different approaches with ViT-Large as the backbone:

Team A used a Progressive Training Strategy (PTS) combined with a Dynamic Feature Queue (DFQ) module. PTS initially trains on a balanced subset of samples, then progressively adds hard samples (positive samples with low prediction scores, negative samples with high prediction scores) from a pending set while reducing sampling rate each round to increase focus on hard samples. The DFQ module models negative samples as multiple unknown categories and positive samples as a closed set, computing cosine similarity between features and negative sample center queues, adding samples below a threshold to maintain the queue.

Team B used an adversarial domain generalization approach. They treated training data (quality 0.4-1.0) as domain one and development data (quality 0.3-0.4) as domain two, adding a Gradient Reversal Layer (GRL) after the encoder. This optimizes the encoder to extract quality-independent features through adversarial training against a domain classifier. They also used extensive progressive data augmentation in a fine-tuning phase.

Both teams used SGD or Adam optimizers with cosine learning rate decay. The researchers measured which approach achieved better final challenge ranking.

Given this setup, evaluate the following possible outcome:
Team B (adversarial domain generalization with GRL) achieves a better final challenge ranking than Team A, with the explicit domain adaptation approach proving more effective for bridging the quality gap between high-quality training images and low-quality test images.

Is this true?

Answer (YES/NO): NO